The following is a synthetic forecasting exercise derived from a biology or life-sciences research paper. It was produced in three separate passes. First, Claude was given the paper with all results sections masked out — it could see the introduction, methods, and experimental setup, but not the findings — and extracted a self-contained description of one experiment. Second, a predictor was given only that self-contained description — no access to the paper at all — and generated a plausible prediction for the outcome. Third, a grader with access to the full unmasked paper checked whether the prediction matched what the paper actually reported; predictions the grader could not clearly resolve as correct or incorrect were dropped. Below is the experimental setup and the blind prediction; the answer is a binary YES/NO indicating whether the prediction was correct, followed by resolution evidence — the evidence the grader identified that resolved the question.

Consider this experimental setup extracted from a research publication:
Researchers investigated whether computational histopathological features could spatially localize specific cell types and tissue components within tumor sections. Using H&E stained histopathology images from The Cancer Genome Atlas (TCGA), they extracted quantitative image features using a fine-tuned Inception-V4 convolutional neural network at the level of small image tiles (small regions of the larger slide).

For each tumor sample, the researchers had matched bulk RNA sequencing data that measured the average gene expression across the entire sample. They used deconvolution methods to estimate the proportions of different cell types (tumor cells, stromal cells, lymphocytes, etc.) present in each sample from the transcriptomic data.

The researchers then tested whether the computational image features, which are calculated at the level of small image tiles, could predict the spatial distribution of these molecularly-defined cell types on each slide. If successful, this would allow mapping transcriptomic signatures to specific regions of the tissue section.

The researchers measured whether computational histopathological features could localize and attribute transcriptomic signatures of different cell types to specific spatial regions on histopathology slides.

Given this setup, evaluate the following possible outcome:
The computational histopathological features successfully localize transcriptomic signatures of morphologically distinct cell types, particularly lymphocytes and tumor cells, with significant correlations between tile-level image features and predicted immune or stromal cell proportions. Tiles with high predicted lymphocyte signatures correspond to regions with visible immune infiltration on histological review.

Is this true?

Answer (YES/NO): YES